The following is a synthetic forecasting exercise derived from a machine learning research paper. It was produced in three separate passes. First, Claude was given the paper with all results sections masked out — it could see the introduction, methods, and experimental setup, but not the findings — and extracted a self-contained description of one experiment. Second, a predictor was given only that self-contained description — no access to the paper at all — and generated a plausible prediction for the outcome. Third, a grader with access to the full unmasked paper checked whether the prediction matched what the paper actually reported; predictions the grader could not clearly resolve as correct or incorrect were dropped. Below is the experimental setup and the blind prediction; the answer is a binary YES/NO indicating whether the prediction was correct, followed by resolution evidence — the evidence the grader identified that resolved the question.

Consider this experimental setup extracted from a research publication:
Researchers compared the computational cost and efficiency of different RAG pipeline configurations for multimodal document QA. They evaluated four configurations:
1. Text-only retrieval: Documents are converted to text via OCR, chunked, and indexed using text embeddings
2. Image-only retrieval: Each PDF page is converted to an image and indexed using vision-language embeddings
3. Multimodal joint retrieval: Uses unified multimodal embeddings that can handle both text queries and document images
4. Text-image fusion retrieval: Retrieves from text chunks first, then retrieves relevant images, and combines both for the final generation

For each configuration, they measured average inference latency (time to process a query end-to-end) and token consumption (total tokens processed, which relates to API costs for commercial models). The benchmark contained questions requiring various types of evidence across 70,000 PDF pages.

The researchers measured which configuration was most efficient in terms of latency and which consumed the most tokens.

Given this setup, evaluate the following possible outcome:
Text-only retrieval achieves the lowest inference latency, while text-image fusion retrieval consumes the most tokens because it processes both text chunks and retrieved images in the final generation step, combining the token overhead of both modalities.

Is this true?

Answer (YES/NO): NO